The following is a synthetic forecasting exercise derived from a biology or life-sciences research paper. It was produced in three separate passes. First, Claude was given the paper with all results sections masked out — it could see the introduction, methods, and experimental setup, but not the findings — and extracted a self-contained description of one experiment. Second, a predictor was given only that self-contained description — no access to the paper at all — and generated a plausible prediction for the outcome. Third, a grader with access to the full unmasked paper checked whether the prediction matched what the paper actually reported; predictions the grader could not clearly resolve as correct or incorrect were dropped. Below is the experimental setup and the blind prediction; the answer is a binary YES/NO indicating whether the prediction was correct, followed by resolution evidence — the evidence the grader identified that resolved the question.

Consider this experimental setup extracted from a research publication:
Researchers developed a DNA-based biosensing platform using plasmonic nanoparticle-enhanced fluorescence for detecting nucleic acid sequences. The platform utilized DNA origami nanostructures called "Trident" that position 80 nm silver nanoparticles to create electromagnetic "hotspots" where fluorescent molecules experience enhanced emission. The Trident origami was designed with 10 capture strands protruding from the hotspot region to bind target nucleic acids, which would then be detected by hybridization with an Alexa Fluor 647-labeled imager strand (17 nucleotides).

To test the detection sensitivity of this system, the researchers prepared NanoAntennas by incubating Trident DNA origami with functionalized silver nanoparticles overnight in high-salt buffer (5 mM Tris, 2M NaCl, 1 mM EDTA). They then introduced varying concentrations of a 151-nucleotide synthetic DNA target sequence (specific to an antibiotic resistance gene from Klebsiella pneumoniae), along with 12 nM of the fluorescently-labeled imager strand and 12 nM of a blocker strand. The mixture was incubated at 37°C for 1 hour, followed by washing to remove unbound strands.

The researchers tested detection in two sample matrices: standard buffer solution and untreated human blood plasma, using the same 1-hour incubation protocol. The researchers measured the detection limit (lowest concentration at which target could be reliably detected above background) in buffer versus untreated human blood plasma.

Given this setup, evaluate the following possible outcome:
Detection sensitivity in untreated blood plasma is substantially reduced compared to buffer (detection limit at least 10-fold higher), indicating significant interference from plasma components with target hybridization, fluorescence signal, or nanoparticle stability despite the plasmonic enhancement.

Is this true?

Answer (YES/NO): NO